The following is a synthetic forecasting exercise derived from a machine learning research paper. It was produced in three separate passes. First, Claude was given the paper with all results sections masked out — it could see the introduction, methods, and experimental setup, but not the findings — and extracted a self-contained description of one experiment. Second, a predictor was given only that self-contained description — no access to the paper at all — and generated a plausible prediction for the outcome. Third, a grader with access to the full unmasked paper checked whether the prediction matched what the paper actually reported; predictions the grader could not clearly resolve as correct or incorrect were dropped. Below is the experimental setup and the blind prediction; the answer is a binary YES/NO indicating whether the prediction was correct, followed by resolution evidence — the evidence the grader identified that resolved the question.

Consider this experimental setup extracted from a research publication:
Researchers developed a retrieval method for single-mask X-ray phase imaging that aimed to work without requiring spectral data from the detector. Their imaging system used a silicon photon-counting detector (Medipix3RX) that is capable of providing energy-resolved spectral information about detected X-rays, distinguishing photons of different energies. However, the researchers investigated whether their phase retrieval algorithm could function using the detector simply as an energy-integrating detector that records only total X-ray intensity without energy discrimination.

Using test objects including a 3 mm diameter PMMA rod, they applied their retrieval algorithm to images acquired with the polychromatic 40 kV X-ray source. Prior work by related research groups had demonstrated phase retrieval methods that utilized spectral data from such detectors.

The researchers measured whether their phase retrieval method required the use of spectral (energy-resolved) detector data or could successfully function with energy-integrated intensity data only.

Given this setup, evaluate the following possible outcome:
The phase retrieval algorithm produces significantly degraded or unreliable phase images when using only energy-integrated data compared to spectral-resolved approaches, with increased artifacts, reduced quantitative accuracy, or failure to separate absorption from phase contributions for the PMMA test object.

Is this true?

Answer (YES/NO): NO